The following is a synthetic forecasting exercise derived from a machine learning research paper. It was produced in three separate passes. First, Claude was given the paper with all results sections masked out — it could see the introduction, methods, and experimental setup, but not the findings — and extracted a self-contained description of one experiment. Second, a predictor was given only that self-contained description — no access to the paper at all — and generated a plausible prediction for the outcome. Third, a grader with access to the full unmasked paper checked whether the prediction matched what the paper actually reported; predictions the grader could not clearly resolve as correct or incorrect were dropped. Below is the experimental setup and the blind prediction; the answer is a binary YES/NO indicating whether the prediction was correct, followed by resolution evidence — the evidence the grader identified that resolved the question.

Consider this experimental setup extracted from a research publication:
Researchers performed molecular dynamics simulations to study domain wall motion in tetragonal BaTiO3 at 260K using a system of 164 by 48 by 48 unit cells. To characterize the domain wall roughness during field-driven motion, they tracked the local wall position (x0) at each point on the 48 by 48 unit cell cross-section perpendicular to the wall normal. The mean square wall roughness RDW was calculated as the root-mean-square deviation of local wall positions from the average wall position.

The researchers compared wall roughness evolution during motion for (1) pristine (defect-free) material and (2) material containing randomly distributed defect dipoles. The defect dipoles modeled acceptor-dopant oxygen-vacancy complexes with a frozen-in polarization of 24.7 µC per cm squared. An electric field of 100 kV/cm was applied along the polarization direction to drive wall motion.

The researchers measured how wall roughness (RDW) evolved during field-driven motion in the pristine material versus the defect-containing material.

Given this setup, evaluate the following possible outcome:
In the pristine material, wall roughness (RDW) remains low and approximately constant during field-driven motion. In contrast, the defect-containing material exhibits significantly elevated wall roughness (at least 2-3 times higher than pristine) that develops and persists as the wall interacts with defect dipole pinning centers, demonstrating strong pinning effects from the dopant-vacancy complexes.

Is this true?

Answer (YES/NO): YES